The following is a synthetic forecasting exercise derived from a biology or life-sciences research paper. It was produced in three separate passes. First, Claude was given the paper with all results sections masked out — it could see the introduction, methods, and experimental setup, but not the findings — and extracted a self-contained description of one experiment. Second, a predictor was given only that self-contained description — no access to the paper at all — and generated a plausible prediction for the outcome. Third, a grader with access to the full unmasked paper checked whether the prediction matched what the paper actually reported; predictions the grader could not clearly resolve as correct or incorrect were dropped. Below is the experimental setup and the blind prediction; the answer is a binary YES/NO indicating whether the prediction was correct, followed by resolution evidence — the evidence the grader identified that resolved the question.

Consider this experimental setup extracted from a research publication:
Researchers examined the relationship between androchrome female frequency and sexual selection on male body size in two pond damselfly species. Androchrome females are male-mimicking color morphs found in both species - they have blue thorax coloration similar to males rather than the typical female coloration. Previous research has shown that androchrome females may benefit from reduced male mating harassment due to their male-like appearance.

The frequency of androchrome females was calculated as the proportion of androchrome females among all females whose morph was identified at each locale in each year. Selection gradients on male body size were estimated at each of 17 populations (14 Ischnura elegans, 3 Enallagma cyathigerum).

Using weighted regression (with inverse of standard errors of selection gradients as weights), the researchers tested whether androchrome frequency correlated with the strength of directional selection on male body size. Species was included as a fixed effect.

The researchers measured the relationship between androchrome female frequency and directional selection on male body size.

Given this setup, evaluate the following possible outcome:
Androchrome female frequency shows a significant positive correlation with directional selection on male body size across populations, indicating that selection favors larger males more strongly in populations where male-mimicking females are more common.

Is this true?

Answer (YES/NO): NO